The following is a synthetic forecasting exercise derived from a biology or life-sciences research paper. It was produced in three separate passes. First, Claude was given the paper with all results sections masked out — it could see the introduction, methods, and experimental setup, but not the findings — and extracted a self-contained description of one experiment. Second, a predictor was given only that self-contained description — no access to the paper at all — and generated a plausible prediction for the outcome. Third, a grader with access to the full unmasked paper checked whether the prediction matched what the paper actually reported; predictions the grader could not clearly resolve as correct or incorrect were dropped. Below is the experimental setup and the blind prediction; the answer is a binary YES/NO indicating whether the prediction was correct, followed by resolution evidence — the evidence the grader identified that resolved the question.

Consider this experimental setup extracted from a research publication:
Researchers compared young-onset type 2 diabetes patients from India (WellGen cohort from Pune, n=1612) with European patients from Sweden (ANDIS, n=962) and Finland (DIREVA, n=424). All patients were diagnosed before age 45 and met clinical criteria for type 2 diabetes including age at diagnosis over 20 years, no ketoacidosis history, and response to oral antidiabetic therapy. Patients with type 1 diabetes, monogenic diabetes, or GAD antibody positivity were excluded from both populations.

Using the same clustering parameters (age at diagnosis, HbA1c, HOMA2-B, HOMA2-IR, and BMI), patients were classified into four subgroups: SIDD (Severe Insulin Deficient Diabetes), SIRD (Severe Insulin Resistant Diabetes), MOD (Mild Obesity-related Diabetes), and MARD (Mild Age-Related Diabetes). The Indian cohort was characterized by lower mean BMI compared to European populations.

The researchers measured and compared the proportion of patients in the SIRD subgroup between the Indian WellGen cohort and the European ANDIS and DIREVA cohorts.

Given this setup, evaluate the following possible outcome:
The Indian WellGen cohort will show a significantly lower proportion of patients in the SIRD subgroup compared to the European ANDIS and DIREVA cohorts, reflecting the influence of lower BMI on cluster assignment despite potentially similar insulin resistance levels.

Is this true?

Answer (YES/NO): YES